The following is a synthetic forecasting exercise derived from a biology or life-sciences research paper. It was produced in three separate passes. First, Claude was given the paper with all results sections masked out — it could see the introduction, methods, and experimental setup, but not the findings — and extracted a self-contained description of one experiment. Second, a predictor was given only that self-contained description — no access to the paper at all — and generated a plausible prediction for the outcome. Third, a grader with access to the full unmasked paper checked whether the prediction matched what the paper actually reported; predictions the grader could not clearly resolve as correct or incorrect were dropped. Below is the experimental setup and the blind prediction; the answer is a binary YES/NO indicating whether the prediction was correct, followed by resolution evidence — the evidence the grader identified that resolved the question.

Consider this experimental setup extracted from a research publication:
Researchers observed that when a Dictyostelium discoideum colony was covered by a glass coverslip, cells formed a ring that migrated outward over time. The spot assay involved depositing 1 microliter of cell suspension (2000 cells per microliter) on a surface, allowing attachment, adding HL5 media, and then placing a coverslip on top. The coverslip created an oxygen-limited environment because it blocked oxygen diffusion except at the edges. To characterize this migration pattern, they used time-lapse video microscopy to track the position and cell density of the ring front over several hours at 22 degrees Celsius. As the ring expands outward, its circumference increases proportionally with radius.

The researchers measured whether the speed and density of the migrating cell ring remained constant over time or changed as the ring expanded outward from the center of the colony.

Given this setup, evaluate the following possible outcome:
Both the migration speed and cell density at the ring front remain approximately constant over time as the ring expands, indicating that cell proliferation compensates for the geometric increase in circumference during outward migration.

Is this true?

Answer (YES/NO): YES